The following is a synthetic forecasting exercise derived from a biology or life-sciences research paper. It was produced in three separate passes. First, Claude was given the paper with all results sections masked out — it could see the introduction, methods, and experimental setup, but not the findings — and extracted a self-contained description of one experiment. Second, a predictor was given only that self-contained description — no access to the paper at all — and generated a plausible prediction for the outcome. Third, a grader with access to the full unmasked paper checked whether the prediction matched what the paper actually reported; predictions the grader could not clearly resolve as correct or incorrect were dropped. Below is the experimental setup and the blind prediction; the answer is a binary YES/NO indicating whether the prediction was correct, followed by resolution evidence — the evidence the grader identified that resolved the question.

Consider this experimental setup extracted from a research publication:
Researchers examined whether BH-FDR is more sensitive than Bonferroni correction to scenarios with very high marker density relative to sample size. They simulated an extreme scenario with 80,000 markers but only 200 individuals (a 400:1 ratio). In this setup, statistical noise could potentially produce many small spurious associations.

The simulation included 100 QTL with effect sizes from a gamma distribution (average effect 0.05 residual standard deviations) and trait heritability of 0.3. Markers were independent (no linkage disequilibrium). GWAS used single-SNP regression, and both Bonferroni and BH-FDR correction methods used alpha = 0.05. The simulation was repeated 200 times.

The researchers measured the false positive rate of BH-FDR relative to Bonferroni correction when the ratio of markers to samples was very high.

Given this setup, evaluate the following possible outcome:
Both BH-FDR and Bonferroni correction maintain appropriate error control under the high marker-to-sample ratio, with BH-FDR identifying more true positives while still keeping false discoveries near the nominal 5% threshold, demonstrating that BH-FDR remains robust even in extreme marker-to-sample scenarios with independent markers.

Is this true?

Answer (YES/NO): NO